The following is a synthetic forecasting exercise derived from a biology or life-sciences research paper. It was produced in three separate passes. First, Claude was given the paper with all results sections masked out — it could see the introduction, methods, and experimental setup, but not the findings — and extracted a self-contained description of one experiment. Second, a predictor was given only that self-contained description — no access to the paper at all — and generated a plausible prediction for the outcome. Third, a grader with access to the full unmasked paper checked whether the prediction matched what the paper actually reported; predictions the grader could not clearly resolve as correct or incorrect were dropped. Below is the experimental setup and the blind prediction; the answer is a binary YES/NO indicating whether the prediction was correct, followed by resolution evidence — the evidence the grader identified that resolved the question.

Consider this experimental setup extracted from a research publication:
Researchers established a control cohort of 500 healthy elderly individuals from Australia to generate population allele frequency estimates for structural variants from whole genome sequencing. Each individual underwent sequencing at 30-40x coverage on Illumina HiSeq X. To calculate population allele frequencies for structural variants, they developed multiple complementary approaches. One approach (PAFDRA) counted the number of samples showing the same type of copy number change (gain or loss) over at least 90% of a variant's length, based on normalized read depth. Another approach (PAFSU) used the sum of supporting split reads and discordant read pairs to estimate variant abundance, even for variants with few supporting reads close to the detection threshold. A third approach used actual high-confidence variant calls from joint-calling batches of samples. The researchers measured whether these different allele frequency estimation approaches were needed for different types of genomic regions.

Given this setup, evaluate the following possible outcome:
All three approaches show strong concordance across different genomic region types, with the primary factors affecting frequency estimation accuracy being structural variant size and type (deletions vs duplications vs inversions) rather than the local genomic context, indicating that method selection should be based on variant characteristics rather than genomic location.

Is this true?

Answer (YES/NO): NO